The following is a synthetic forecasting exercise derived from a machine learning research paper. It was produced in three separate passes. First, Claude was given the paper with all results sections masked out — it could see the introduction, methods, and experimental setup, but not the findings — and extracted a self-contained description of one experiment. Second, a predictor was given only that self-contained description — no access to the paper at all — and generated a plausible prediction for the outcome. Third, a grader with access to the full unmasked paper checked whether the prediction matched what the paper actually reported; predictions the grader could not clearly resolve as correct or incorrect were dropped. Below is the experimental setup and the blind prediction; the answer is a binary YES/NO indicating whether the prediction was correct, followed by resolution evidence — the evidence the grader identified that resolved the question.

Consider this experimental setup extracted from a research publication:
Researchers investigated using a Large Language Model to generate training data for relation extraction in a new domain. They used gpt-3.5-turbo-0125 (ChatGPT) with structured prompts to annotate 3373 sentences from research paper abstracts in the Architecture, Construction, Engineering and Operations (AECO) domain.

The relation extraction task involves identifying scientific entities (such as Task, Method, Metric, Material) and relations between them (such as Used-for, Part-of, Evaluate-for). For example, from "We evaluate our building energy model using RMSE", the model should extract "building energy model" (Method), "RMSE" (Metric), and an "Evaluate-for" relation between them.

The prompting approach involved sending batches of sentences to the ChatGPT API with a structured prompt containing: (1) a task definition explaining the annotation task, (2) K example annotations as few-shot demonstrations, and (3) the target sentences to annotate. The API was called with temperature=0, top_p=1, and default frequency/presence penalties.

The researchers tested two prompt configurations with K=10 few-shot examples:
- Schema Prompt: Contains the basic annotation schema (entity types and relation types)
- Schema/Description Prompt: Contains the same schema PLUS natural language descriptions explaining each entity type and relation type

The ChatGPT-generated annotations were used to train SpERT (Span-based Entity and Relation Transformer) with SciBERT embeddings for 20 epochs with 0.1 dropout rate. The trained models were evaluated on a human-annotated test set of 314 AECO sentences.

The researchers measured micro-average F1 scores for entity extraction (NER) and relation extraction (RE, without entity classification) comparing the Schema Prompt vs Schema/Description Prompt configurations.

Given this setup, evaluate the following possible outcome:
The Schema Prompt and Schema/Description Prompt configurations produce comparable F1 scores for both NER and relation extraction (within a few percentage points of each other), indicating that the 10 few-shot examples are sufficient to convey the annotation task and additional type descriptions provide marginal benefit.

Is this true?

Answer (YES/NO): NO